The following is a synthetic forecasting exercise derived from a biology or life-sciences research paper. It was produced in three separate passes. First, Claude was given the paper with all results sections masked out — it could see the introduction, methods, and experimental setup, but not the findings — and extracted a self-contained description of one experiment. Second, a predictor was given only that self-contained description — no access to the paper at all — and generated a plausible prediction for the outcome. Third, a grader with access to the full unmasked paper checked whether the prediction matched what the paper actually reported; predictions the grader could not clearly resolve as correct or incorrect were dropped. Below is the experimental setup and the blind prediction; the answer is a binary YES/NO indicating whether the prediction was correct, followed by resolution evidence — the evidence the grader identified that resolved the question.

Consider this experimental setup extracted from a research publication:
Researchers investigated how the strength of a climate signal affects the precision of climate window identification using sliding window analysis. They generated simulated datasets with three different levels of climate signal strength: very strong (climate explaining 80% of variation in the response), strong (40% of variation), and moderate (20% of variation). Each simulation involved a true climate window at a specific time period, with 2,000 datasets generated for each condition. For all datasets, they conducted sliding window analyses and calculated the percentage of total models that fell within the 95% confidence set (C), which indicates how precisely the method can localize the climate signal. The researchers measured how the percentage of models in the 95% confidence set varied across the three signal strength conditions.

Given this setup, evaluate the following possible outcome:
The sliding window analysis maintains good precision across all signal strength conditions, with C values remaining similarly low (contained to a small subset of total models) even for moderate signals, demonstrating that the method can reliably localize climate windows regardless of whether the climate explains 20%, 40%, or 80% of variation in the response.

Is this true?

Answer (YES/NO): NO